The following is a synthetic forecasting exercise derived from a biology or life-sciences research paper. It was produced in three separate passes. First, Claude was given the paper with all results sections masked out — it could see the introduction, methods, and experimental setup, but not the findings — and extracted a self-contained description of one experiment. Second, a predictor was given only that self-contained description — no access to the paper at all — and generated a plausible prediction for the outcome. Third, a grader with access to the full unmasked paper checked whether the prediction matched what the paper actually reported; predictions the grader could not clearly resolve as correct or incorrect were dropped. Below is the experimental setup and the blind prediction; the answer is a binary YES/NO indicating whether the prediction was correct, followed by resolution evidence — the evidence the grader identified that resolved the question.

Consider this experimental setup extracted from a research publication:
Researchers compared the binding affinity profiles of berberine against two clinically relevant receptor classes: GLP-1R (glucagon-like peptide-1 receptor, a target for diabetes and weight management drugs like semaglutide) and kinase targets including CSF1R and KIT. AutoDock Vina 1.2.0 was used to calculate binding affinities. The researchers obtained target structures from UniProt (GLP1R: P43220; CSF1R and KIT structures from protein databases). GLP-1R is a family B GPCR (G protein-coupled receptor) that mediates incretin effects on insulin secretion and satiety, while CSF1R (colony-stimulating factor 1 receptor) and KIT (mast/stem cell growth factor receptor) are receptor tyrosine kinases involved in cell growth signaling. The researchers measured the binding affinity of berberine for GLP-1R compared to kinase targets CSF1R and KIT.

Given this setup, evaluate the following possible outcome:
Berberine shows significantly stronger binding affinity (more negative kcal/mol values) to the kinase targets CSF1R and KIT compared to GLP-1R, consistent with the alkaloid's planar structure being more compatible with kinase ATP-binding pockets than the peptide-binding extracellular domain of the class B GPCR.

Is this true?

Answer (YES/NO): YES